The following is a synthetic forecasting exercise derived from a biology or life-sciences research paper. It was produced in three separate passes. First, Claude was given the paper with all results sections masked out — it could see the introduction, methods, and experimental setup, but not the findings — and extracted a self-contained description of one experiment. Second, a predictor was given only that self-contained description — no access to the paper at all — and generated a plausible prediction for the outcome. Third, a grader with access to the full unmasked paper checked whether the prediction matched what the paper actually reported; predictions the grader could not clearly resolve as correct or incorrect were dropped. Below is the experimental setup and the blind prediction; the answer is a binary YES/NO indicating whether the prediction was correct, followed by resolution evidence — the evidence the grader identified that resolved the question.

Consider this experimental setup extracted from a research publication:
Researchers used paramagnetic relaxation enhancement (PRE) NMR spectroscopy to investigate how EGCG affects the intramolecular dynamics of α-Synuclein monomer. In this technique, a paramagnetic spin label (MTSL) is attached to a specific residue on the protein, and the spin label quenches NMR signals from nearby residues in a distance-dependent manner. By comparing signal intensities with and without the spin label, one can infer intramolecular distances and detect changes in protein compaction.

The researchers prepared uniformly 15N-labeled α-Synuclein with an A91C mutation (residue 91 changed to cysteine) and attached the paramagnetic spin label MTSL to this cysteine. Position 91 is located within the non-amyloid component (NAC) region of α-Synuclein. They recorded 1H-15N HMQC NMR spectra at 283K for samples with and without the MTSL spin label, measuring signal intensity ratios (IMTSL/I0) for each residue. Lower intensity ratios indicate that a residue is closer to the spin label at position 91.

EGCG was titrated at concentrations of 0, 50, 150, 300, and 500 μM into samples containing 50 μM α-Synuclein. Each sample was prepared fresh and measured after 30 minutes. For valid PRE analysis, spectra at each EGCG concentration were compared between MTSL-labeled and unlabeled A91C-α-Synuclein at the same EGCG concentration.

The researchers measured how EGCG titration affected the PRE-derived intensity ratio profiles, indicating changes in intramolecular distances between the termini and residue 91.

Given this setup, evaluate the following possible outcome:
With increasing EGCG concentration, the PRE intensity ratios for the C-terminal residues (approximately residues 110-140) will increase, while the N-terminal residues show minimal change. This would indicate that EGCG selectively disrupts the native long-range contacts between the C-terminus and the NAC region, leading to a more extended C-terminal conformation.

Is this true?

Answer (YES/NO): NO